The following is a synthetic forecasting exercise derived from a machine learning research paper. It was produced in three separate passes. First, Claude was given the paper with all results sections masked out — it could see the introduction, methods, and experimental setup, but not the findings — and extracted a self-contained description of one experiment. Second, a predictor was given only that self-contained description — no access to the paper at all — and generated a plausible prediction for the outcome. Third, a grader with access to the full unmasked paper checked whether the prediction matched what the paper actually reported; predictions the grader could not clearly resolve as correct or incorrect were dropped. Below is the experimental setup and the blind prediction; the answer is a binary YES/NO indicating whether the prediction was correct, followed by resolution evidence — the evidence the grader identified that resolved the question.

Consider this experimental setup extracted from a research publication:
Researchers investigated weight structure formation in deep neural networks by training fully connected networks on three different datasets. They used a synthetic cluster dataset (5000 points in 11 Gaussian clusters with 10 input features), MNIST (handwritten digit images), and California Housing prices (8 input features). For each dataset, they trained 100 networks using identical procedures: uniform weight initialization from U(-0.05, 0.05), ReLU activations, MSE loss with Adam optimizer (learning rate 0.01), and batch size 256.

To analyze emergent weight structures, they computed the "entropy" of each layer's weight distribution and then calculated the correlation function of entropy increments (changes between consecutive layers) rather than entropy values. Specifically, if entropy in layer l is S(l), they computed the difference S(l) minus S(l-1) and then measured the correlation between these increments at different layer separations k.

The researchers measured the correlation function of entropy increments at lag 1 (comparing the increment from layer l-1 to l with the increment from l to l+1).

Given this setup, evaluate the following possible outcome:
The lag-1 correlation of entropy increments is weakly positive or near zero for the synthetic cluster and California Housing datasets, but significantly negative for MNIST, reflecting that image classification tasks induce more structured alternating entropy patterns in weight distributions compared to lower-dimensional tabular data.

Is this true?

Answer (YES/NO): NO